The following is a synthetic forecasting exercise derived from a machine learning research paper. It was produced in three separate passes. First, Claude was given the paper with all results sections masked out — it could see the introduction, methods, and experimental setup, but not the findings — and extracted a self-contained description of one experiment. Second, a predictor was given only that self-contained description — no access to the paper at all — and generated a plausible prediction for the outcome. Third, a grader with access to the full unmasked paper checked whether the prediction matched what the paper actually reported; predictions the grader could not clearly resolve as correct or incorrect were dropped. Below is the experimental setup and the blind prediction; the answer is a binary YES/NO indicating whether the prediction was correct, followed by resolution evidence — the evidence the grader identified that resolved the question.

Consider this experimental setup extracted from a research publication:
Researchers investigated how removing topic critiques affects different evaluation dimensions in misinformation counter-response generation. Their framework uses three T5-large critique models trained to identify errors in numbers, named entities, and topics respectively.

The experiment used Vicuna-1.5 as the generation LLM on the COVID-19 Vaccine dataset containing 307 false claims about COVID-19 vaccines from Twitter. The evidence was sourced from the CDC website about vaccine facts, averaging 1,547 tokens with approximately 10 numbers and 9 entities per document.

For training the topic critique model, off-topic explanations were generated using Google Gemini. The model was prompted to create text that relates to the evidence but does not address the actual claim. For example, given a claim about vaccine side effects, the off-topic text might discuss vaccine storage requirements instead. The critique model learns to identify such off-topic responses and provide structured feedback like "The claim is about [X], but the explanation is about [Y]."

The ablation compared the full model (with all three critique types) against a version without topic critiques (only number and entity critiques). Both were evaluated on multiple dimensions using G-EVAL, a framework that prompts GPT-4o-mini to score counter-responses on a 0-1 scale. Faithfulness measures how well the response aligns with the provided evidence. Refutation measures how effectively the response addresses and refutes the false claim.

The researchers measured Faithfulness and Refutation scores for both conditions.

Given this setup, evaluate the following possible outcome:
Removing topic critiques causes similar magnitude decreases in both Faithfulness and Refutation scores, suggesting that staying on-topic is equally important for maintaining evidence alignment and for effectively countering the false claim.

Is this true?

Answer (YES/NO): NO